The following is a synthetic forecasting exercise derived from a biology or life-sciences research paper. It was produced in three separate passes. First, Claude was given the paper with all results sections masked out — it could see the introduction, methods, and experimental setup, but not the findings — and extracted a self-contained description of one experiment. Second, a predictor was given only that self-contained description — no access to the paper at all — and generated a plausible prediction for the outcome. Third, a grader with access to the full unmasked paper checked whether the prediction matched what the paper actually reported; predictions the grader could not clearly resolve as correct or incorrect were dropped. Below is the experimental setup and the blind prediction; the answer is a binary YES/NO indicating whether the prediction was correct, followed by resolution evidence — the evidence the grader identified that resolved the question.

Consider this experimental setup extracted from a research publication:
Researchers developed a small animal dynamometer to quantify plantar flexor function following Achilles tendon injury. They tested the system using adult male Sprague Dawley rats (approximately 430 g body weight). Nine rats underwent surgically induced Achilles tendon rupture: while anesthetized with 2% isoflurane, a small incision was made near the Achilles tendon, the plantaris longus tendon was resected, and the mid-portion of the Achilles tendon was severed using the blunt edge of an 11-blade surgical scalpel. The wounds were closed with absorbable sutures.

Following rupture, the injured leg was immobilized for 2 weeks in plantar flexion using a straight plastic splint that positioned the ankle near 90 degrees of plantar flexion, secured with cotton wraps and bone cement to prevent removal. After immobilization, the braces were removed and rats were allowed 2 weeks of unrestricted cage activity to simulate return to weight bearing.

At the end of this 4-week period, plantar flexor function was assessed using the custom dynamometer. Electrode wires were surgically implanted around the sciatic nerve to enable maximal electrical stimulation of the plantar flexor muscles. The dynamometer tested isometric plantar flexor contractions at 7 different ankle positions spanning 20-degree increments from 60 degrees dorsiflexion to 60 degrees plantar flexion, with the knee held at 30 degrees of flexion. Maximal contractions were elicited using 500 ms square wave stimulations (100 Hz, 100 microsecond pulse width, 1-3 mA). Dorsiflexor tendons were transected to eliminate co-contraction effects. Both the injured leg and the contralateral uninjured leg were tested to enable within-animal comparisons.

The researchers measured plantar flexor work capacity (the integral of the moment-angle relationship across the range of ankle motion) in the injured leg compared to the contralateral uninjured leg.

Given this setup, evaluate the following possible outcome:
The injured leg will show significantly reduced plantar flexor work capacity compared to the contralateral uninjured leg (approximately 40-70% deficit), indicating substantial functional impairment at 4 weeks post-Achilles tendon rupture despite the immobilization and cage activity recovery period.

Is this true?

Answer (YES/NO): NO